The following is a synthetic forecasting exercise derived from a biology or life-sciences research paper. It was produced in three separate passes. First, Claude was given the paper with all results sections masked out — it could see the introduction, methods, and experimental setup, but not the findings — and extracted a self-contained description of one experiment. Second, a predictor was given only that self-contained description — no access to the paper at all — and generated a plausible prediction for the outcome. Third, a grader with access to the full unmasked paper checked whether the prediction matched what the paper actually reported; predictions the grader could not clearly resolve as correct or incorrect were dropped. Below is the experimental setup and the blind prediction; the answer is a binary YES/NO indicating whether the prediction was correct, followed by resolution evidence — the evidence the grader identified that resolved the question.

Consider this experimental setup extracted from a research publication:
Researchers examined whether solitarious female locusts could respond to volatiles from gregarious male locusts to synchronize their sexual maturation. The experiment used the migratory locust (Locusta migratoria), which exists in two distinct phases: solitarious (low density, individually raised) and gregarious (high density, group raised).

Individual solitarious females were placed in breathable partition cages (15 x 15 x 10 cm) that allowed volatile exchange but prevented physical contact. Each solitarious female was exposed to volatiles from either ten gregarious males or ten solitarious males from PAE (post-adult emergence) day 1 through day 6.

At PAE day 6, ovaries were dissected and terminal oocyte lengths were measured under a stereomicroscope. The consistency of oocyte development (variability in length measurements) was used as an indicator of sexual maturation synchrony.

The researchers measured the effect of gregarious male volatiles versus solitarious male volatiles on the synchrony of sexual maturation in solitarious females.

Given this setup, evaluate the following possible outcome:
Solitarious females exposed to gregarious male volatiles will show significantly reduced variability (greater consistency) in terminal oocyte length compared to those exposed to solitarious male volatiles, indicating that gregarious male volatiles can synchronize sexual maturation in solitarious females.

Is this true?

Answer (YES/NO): YES